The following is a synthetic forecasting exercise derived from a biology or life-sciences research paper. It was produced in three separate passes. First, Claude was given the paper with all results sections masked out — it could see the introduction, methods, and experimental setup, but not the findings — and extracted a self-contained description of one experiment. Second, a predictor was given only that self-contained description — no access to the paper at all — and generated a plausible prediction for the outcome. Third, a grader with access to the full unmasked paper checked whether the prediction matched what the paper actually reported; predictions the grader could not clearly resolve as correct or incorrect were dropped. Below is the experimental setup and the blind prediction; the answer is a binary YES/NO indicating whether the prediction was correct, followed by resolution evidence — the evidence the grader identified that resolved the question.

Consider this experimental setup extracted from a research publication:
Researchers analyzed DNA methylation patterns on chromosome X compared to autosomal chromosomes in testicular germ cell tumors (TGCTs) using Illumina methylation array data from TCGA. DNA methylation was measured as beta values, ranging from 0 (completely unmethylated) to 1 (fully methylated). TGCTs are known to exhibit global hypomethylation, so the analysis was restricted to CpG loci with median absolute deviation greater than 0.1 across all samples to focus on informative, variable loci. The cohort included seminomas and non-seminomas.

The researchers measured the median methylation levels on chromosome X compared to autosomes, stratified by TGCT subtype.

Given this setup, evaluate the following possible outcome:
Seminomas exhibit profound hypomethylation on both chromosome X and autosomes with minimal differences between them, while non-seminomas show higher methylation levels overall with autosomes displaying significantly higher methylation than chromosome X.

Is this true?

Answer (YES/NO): NO